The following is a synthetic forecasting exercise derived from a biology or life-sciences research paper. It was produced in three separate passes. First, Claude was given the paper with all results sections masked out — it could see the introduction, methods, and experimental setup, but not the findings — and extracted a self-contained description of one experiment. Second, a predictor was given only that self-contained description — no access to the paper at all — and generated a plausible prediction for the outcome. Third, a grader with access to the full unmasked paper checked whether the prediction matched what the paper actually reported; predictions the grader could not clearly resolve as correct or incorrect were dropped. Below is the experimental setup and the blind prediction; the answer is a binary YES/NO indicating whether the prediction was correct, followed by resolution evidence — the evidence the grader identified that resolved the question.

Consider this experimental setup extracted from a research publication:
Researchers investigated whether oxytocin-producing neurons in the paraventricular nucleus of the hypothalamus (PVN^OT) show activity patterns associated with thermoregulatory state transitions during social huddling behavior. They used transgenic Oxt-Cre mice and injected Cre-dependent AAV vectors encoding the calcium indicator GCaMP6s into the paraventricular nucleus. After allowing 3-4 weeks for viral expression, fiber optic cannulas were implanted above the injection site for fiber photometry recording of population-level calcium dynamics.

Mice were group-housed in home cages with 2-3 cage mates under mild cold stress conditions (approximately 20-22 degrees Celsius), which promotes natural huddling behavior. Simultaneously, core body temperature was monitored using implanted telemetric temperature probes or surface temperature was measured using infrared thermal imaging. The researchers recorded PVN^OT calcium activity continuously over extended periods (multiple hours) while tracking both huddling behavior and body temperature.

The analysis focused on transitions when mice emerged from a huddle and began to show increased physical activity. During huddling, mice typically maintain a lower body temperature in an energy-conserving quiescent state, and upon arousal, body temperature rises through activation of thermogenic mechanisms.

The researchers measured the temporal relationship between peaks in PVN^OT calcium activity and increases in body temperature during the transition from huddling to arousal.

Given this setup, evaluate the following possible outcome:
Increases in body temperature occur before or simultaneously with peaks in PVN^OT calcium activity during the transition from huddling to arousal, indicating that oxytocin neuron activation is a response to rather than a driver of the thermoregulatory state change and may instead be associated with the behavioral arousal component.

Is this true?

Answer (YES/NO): NO